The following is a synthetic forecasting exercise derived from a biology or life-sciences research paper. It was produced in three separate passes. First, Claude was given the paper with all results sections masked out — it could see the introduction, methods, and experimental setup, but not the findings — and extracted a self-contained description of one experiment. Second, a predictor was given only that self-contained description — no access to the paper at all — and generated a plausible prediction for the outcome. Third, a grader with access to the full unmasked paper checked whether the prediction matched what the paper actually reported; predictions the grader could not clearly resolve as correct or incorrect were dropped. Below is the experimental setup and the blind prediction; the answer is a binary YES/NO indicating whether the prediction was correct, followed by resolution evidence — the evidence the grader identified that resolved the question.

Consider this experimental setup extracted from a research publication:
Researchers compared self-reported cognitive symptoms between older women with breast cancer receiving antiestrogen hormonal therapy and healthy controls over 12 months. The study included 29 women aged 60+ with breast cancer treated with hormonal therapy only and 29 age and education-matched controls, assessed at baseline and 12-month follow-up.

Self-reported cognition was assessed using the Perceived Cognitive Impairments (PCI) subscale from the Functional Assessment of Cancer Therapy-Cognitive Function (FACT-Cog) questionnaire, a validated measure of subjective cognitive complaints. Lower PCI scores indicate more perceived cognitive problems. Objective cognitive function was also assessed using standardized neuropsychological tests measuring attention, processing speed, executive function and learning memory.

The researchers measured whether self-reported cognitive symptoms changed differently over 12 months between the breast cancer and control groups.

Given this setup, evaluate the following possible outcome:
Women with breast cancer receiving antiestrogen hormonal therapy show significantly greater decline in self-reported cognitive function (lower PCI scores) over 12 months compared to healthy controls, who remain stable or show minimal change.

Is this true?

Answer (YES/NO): NO